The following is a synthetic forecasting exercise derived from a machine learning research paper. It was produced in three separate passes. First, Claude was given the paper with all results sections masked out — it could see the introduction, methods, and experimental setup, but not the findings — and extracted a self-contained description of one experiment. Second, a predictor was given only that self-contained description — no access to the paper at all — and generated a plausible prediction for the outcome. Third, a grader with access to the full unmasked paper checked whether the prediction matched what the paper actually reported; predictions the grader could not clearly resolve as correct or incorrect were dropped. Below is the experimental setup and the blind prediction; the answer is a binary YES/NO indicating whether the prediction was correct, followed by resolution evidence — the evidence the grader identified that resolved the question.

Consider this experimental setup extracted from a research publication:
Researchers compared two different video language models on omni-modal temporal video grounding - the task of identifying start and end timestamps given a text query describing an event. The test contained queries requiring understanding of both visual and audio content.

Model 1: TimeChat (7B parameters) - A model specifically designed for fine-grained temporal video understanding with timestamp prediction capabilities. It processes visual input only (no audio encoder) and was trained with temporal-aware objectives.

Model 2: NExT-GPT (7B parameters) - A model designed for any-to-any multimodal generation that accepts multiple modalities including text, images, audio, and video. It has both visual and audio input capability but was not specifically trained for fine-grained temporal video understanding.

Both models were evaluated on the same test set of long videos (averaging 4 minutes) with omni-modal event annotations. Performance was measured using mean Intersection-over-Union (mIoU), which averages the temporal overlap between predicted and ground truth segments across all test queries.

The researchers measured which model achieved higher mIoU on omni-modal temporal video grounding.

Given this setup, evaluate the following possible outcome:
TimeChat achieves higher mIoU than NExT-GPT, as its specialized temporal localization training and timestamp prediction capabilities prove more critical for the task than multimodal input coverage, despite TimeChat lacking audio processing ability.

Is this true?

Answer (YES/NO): YES